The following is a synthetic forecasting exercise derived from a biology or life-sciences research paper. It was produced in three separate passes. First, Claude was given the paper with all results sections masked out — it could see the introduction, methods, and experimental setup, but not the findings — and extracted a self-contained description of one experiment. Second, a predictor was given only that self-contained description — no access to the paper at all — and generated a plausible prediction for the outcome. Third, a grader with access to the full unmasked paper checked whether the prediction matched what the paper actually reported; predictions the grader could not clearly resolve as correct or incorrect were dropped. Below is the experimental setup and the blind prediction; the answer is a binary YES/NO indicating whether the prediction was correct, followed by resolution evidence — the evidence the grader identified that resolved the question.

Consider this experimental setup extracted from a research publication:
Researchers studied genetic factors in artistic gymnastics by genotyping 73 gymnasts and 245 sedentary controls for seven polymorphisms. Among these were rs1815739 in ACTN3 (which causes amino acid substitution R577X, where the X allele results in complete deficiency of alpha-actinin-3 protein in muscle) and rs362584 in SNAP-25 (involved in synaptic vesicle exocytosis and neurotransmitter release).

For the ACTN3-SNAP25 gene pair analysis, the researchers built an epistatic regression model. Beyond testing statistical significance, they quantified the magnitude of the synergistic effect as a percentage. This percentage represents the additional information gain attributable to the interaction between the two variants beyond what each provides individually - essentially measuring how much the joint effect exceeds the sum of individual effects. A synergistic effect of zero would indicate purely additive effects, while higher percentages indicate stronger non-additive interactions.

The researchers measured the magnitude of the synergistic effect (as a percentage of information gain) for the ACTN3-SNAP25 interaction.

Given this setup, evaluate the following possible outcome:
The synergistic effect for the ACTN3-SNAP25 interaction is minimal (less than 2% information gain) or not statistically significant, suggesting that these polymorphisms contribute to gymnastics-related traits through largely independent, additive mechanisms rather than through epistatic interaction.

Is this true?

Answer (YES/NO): NO